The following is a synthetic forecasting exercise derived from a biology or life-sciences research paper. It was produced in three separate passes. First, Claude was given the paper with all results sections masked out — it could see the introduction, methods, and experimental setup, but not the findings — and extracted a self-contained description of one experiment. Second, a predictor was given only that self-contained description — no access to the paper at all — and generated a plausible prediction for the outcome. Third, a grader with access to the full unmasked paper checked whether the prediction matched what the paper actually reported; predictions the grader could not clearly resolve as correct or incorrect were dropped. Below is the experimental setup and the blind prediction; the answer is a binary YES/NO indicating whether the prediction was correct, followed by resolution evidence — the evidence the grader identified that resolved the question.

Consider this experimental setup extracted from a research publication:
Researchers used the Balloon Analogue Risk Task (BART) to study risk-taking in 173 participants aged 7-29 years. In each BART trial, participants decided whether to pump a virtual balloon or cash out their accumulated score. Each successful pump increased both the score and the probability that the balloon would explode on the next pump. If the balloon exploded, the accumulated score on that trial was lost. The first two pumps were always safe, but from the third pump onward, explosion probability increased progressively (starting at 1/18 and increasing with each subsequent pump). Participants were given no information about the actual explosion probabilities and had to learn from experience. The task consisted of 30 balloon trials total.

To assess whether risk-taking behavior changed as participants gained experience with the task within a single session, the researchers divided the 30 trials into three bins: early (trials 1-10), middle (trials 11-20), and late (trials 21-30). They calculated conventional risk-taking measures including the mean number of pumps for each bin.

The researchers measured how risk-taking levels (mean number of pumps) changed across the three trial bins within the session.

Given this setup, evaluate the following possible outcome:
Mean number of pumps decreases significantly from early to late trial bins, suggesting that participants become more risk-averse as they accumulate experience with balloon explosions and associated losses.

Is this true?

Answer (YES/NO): NO